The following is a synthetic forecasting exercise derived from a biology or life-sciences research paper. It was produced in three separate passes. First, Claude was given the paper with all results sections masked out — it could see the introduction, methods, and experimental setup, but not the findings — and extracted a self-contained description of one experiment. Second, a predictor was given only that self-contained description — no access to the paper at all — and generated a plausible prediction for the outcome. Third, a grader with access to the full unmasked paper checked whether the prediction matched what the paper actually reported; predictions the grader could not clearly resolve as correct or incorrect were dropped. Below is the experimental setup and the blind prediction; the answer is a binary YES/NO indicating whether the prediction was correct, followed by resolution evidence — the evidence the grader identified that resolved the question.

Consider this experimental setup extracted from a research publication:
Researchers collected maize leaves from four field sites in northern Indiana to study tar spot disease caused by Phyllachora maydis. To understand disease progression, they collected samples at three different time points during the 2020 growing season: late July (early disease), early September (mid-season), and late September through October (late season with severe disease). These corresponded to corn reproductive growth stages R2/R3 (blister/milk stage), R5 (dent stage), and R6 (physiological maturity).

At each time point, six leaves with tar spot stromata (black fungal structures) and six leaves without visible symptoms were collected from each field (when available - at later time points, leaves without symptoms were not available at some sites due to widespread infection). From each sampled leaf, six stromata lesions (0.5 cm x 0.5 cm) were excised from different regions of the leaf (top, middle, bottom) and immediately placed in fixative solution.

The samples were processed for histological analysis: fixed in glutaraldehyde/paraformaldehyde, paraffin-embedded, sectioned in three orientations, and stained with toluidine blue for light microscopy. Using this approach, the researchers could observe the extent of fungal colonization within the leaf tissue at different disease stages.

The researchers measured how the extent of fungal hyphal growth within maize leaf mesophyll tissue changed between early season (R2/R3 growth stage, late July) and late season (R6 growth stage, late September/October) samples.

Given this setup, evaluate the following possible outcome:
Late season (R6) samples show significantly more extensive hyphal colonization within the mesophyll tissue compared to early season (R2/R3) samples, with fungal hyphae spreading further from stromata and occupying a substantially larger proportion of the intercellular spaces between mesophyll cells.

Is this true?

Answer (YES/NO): NO